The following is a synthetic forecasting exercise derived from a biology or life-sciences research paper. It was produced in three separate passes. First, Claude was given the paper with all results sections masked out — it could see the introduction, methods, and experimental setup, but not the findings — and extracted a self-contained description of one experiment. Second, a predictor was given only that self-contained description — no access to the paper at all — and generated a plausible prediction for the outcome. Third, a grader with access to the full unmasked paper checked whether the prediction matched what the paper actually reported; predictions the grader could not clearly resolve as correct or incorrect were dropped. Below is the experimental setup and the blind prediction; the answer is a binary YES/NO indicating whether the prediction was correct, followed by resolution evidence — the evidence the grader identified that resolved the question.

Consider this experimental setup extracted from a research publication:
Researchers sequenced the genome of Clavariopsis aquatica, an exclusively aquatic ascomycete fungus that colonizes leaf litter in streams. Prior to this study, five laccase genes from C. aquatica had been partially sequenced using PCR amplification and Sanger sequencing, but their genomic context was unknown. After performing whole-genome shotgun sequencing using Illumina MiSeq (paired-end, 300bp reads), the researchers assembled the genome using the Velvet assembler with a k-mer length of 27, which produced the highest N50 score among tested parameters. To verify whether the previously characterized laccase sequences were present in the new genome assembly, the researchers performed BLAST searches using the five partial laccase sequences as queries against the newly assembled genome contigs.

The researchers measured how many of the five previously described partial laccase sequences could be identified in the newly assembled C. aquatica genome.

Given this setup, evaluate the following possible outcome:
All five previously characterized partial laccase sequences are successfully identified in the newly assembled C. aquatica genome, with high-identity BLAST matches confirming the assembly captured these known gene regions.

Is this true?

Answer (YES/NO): YES